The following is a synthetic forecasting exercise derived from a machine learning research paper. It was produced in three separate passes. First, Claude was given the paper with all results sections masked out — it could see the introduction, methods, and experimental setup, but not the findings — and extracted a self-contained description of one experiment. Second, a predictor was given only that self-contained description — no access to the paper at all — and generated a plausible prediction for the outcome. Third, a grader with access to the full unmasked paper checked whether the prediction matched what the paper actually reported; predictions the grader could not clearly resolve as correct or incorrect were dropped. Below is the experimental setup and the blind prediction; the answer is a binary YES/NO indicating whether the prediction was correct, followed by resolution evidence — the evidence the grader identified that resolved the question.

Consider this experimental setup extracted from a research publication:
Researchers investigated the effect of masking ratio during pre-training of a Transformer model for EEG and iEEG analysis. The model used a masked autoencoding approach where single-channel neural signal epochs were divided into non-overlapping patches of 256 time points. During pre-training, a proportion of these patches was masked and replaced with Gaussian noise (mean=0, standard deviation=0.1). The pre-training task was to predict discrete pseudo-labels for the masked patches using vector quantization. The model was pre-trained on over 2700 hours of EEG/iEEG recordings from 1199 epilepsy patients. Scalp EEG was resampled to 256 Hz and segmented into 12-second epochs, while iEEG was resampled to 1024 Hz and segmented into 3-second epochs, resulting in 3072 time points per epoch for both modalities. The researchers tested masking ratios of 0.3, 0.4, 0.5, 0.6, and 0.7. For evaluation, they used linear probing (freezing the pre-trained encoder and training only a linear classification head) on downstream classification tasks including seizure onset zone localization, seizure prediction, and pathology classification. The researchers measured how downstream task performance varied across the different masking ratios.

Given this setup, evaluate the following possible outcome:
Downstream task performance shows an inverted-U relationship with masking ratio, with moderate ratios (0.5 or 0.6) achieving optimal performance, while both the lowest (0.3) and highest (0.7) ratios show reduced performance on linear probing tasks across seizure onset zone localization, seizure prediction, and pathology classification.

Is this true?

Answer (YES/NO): NO